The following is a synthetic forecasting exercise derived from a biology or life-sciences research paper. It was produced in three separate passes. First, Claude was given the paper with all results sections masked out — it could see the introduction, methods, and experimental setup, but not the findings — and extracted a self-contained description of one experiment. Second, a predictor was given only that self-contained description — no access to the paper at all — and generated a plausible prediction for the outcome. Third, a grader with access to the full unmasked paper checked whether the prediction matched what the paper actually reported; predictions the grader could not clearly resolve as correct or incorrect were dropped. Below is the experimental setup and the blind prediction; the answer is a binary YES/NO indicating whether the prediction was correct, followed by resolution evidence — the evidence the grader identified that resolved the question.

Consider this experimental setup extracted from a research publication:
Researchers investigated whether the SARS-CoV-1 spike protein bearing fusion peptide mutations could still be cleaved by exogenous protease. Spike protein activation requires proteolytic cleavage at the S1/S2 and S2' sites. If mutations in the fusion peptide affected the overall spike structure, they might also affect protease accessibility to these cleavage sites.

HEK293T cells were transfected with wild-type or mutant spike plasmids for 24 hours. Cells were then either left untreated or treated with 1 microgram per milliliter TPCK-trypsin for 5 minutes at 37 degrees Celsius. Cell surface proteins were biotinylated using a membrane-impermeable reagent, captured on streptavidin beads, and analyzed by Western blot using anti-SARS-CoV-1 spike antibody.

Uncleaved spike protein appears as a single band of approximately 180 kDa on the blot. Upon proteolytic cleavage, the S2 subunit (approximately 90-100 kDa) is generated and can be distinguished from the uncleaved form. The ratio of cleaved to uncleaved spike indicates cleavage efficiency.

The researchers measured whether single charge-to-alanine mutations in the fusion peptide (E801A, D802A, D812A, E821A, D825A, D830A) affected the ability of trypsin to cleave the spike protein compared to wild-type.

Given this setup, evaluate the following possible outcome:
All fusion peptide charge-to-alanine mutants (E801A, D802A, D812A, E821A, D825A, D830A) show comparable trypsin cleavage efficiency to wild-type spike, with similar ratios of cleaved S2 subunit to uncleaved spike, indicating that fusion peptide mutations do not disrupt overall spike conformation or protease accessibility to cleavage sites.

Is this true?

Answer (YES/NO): NO